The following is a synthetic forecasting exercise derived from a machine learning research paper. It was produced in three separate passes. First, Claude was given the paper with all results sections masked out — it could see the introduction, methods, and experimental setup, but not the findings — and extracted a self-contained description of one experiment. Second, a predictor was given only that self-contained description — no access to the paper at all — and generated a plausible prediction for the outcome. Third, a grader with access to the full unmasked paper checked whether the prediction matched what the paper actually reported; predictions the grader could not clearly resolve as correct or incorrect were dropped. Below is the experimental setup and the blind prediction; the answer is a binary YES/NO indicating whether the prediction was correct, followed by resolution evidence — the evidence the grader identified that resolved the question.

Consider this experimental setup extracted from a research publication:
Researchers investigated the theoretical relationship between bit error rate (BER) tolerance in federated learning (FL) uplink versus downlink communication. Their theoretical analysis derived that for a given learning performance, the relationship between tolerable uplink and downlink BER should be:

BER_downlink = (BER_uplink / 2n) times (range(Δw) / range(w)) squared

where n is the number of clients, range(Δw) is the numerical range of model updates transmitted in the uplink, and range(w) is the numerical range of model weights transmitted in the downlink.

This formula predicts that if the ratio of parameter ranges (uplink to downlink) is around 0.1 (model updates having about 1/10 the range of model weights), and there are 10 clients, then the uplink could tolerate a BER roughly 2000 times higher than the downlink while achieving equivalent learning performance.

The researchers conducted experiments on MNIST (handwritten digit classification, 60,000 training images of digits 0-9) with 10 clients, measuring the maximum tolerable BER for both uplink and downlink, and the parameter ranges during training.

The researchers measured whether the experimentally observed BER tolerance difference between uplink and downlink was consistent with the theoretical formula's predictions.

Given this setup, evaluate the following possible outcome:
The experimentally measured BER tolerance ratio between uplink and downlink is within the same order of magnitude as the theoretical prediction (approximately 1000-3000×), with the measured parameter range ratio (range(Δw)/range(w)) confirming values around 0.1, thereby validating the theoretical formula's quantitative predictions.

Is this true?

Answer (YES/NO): YES